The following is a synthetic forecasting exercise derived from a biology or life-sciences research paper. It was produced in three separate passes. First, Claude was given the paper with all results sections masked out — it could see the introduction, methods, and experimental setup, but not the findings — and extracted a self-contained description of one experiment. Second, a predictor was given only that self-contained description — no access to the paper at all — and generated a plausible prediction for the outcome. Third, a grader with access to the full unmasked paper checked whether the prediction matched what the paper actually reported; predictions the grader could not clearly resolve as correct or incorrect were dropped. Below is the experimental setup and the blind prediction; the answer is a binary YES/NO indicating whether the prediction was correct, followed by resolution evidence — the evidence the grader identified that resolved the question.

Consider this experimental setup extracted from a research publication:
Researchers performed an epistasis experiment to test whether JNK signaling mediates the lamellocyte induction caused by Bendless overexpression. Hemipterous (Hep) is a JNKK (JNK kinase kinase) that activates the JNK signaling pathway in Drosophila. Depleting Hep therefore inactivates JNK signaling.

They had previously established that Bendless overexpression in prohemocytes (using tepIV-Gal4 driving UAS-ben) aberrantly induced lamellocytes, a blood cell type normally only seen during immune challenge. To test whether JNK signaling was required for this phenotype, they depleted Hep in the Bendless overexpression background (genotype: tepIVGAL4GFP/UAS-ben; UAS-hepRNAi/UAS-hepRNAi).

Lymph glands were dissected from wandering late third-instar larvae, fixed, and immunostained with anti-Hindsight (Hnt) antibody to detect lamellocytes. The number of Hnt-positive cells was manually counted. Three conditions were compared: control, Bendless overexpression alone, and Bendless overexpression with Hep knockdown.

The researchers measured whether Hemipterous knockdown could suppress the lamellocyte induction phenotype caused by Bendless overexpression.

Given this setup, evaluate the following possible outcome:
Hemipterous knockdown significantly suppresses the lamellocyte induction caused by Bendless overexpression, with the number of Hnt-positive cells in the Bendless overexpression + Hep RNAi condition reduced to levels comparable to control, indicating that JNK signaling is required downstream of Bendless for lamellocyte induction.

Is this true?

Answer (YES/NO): YES